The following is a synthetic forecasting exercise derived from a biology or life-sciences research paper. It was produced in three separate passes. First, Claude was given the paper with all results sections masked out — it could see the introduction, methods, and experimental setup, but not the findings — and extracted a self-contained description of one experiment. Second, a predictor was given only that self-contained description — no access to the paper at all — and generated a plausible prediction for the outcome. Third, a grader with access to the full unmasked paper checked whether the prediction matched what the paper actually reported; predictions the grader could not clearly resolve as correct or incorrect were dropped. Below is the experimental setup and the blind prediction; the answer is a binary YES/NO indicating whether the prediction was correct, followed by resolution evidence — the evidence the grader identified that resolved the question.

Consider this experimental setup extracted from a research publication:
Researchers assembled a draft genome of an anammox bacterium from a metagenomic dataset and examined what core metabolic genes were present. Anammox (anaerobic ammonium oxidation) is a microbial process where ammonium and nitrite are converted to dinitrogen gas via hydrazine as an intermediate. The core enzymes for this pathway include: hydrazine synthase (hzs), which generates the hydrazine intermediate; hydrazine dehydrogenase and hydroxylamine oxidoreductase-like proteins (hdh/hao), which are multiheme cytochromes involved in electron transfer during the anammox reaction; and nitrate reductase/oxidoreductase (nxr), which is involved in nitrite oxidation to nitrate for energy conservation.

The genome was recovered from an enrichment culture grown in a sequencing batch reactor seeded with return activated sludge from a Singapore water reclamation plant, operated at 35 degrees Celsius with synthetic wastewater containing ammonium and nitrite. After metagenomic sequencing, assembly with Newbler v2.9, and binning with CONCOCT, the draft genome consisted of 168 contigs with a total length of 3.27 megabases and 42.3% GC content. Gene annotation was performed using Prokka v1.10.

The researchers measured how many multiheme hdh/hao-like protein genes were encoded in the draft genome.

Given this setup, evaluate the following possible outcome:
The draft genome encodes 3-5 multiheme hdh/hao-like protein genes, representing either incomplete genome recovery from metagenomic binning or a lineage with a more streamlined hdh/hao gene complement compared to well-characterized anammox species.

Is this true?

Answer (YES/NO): NO